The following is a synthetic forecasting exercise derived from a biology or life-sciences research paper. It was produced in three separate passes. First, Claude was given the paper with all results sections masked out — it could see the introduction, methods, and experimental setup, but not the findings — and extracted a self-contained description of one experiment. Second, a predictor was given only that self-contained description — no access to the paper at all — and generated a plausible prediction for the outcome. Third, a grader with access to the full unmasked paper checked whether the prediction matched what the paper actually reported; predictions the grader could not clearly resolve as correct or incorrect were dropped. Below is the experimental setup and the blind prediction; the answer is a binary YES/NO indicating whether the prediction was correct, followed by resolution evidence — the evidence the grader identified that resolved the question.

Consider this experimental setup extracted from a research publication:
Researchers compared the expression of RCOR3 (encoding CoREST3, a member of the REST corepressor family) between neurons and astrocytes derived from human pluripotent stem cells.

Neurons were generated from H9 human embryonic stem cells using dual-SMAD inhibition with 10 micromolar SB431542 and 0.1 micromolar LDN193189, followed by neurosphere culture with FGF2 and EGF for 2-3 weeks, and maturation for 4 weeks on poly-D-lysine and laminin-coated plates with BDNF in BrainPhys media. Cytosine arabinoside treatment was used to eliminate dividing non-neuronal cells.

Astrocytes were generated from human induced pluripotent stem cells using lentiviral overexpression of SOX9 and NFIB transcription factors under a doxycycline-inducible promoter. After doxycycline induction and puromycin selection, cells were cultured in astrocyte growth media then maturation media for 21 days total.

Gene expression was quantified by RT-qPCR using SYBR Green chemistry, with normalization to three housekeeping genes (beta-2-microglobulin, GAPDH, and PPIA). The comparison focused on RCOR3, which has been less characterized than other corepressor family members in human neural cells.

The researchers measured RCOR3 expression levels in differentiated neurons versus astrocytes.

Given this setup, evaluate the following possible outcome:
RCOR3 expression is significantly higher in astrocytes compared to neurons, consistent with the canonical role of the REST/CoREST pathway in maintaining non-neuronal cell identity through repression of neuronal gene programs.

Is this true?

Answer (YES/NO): NO